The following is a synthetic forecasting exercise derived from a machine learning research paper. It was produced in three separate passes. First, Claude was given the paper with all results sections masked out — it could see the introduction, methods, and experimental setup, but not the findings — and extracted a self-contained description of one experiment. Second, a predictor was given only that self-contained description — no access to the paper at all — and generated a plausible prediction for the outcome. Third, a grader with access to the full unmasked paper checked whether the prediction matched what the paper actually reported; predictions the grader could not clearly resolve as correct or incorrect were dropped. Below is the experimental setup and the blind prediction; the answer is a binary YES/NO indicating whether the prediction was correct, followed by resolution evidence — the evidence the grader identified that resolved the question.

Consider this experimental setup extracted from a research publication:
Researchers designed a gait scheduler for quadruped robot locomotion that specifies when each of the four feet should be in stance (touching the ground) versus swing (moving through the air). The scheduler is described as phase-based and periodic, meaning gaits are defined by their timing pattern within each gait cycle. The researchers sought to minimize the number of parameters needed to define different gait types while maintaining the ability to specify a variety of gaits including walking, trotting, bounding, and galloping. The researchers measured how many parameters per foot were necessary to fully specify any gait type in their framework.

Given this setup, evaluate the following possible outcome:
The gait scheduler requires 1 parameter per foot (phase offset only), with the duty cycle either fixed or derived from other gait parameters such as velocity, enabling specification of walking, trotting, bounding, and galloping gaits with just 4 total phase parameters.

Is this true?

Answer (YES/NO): NO